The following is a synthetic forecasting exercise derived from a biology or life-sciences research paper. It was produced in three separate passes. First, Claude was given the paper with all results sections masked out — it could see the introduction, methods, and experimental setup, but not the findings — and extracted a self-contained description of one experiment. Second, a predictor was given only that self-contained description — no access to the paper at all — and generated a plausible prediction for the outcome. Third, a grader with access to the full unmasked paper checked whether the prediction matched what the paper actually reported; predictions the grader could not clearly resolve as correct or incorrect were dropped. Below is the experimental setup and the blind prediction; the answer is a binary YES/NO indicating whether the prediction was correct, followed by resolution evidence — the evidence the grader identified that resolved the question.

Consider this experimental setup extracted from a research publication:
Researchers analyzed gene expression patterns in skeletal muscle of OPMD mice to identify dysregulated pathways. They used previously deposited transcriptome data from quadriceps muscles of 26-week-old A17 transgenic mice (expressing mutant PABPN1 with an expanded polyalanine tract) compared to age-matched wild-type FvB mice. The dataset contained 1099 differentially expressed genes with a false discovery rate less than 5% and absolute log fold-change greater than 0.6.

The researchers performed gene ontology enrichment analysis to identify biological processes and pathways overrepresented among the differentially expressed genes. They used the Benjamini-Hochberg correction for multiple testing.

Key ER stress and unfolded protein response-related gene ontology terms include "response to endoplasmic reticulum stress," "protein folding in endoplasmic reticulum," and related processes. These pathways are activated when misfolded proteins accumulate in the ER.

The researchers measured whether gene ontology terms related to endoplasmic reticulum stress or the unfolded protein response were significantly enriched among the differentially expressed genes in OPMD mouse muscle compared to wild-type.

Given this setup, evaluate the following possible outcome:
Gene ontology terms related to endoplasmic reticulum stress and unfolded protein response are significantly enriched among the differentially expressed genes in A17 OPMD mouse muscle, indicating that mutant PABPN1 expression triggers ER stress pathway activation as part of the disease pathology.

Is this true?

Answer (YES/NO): YES